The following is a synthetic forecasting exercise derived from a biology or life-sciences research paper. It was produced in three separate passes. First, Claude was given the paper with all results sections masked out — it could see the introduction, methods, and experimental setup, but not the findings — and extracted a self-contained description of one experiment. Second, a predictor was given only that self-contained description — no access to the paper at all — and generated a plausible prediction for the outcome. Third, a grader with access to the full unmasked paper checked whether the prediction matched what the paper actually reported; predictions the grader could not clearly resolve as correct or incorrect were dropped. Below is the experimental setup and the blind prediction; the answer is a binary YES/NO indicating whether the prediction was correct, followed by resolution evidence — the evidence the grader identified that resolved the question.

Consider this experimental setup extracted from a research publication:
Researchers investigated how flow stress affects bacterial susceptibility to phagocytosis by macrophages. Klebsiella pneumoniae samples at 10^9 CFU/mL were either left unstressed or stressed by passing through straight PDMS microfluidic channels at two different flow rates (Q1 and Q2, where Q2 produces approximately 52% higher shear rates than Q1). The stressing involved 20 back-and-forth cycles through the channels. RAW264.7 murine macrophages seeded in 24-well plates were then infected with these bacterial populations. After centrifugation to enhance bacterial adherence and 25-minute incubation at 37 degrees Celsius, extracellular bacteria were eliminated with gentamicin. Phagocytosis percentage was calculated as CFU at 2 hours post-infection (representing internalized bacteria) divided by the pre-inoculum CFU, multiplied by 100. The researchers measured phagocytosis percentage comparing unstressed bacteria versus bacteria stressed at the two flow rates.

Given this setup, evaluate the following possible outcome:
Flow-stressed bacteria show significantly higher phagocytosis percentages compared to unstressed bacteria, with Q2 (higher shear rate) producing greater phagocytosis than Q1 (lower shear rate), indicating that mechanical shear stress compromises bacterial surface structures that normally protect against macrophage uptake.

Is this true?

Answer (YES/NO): YES